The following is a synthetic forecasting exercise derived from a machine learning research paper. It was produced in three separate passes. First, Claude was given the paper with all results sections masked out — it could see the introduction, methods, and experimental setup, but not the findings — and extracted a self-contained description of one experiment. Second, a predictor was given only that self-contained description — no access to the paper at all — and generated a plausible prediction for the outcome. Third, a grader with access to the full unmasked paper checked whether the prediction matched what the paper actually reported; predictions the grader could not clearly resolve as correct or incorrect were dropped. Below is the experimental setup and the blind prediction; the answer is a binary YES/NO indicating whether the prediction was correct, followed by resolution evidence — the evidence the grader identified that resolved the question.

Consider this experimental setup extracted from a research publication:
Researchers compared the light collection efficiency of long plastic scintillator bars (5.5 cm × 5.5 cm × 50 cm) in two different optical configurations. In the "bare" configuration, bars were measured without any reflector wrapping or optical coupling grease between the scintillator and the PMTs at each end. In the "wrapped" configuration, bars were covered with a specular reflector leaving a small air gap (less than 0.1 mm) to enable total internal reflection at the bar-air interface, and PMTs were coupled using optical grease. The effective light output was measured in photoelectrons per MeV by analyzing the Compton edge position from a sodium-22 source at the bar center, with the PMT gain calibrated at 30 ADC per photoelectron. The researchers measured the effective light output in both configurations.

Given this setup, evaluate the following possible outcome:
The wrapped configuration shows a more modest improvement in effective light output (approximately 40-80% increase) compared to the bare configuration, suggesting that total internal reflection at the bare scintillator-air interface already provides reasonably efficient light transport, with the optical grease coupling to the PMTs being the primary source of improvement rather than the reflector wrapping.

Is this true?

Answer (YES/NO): NO